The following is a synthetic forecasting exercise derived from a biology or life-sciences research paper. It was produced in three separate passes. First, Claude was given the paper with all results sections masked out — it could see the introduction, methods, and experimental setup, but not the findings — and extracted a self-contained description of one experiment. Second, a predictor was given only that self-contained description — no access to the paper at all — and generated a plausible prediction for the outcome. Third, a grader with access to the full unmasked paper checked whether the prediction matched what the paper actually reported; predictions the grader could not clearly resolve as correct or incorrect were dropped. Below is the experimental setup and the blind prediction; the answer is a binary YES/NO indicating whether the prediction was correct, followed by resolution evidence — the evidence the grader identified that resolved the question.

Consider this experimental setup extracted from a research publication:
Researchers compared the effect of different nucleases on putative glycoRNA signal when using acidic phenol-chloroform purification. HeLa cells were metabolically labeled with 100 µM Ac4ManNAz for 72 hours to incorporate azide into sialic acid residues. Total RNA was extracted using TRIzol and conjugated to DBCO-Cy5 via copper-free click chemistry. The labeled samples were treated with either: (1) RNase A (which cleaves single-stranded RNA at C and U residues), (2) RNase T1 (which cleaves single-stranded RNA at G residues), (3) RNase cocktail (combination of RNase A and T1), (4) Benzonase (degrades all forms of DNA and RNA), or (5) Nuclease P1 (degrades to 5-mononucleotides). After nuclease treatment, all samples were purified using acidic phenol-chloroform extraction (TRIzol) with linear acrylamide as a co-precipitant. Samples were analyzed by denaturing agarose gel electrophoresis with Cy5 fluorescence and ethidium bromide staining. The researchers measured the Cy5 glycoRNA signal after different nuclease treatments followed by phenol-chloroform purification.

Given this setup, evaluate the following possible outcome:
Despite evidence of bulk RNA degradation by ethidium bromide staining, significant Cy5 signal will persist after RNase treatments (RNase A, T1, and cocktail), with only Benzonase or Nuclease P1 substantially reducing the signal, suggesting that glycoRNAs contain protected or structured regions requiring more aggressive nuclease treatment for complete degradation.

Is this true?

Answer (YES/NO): NO